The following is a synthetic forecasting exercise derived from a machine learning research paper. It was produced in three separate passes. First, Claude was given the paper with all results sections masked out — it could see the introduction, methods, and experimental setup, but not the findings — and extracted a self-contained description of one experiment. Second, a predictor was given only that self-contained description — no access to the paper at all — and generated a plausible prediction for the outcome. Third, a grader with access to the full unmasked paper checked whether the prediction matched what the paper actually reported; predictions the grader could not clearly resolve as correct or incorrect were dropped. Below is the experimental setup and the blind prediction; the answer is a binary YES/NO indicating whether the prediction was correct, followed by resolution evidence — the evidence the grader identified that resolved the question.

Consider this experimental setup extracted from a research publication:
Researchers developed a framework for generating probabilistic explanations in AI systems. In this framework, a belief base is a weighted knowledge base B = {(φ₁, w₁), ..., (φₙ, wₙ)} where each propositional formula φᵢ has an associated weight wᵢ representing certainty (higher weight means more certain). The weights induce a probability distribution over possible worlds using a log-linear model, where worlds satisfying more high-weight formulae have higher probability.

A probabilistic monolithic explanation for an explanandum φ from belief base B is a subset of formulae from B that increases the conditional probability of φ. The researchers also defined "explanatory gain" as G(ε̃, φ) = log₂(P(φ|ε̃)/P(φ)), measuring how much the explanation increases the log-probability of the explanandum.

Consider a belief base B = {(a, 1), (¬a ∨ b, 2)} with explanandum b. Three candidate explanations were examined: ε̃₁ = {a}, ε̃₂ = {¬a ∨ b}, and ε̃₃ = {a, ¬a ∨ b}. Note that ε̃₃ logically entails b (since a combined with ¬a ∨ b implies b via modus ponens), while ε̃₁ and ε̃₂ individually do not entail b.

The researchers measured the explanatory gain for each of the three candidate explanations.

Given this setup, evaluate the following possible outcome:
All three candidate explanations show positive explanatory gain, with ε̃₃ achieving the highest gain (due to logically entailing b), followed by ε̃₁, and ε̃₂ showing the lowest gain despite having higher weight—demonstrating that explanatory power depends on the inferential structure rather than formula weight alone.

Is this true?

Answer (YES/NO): YES